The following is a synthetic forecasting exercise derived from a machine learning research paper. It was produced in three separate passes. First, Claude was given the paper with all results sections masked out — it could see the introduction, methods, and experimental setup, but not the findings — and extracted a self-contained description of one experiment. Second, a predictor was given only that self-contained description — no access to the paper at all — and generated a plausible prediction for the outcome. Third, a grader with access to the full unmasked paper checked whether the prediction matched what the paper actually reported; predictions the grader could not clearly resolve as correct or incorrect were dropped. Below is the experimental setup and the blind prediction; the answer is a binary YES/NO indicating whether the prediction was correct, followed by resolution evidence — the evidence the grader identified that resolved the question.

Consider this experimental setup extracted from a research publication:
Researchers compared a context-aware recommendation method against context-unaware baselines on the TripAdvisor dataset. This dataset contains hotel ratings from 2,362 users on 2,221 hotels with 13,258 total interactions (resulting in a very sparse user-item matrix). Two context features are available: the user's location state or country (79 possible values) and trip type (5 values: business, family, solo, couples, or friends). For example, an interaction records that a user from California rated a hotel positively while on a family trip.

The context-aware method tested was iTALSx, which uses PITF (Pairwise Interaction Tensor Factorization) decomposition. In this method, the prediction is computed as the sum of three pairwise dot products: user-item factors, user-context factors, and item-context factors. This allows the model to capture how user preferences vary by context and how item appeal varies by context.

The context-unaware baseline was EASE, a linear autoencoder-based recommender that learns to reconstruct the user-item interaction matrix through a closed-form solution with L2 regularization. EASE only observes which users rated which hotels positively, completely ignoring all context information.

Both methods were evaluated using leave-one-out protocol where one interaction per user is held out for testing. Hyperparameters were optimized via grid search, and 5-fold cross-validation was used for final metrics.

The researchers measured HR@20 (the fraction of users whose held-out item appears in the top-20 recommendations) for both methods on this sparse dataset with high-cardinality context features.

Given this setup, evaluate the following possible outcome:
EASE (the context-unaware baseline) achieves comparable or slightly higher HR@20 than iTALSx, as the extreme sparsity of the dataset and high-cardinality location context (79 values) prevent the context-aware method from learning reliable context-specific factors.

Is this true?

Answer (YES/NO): NO